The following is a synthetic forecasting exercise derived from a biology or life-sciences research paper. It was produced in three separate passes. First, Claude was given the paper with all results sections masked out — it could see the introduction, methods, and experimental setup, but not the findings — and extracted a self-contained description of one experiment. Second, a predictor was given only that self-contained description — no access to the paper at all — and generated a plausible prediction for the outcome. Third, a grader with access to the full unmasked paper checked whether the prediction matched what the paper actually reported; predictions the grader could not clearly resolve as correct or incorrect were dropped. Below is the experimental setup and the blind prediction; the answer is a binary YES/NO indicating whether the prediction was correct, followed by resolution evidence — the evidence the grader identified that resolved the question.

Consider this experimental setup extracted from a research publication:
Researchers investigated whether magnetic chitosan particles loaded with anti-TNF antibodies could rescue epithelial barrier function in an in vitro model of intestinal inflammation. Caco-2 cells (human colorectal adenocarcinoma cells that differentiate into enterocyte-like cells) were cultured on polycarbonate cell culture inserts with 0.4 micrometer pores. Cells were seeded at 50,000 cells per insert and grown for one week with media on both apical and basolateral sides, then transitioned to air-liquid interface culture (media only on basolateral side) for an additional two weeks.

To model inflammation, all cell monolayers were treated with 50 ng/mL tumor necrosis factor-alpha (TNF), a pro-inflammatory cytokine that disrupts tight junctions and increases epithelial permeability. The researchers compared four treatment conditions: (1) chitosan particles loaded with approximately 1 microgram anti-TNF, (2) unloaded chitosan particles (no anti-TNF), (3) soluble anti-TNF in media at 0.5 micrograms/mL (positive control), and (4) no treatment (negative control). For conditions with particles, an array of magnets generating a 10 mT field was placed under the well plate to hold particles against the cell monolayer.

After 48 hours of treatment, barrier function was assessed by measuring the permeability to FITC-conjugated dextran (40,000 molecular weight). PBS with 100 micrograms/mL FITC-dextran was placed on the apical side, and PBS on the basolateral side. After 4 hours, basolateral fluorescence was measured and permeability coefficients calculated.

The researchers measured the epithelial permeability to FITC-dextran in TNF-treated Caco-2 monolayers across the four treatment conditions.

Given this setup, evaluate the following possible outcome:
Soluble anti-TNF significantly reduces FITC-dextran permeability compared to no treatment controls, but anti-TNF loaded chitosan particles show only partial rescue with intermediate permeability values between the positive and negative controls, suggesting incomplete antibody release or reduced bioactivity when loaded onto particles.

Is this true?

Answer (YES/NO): NO